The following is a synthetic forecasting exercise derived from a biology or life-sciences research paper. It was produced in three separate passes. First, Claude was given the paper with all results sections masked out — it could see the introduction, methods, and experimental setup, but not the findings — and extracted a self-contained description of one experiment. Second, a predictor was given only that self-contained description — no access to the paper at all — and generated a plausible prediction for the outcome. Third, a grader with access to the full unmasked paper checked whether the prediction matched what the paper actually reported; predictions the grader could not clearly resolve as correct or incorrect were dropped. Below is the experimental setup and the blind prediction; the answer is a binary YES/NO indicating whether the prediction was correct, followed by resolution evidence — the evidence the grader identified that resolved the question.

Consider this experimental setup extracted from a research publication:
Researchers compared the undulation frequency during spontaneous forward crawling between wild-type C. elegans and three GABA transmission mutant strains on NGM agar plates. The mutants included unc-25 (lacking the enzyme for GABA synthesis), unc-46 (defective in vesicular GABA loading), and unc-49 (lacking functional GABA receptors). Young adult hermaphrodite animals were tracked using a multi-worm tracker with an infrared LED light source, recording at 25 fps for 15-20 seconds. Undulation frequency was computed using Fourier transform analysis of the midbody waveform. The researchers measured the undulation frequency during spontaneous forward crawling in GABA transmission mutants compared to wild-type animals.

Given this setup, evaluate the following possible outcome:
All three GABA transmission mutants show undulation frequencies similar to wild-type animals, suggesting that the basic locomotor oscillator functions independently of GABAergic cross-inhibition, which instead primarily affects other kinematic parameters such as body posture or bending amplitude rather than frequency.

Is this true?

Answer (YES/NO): NO